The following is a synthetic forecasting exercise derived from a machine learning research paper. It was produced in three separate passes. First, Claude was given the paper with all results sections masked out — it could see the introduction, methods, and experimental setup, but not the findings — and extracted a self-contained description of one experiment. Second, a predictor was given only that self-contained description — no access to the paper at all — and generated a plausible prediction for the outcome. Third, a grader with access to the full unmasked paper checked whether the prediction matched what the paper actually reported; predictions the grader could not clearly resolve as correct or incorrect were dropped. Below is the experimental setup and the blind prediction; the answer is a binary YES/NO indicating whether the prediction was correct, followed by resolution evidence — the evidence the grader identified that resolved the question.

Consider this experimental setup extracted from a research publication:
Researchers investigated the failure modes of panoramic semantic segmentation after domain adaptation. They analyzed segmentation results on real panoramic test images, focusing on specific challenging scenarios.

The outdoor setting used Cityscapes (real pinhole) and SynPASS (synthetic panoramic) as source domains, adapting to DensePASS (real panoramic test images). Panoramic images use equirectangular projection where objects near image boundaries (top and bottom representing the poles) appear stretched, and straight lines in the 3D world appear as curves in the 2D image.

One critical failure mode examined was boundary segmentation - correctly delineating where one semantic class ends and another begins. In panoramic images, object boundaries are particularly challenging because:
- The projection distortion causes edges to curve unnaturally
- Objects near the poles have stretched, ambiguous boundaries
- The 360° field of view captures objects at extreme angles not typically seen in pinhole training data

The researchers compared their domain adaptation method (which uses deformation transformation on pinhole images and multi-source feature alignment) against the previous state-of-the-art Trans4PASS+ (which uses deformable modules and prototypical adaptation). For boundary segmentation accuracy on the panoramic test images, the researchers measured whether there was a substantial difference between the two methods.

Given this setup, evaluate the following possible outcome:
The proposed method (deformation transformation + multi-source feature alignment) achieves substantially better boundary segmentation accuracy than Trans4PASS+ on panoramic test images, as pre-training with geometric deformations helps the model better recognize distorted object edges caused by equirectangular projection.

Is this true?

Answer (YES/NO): NO